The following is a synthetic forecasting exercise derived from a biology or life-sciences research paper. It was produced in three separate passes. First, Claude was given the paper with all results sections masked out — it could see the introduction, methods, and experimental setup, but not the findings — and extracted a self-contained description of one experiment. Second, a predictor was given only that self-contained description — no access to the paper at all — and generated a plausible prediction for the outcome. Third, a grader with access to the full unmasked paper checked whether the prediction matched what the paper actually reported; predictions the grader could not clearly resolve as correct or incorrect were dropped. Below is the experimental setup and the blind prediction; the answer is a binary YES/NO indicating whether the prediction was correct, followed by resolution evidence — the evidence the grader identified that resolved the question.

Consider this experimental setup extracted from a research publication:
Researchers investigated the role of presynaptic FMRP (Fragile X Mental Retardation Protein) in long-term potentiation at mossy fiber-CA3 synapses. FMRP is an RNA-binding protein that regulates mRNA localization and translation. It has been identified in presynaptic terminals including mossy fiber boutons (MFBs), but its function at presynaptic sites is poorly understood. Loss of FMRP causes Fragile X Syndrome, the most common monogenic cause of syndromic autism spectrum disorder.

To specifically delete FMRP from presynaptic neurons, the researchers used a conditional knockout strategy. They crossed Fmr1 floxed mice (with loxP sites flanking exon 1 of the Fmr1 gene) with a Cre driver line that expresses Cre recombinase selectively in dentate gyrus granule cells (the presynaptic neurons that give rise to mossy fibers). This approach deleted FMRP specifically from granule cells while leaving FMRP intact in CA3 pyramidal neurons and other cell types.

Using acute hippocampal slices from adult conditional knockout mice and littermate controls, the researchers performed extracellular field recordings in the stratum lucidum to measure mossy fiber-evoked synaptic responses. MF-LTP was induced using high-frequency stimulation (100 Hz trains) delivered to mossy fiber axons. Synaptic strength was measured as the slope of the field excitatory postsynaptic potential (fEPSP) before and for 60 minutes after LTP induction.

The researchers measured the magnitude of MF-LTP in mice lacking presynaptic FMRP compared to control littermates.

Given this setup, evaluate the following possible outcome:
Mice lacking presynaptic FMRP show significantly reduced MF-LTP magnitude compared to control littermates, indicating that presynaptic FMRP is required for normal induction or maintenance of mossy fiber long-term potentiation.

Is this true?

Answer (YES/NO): YES